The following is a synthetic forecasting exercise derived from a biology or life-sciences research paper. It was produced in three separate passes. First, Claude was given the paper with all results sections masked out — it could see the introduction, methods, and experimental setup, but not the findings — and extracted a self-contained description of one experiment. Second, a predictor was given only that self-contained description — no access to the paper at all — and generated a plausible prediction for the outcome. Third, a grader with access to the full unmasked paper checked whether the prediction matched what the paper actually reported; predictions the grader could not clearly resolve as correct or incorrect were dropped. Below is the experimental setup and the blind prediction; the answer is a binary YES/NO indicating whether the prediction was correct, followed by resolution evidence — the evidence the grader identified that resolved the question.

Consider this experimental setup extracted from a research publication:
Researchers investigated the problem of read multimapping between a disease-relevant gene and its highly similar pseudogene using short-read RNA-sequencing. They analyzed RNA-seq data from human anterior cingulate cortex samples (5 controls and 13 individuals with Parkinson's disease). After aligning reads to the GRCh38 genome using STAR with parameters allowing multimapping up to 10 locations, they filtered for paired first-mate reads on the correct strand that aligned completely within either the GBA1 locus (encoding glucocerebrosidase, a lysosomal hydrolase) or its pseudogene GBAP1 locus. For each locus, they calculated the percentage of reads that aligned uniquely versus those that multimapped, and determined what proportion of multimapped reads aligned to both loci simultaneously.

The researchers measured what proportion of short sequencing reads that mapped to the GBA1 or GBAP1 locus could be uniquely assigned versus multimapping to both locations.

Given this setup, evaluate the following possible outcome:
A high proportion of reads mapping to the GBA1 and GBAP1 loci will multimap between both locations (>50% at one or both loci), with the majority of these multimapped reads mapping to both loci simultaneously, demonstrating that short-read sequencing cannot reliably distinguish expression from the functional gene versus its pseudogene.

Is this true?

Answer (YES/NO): YES